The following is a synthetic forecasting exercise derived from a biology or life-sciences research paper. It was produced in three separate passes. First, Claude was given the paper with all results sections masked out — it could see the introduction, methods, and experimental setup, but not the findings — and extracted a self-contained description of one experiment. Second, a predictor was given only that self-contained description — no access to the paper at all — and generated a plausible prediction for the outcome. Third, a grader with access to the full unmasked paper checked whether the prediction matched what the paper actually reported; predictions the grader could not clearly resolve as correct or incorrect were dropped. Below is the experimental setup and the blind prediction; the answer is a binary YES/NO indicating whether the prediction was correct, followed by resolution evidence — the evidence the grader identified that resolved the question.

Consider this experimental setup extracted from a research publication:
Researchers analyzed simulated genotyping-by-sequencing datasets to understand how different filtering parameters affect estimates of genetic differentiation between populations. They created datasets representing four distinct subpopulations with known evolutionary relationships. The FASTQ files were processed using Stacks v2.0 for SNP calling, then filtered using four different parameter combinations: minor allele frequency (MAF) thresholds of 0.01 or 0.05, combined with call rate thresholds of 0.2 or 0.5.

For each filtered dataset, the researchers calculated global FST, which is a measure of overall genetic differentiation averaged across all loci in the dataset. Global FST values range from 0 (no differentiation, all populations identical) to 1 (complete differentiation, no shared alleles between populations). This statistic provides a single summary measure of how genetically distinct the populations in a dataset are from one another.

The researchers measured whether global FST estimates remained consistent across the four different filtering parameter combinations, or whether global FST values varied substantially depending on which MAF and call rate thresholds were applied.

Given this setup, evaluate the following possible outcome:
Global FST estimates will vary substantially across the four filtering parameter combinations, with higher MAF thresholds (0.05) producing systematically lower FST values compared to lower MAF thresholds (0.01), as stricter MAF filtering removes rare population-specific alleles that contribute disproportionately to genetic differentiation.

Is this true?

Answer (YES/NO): NO